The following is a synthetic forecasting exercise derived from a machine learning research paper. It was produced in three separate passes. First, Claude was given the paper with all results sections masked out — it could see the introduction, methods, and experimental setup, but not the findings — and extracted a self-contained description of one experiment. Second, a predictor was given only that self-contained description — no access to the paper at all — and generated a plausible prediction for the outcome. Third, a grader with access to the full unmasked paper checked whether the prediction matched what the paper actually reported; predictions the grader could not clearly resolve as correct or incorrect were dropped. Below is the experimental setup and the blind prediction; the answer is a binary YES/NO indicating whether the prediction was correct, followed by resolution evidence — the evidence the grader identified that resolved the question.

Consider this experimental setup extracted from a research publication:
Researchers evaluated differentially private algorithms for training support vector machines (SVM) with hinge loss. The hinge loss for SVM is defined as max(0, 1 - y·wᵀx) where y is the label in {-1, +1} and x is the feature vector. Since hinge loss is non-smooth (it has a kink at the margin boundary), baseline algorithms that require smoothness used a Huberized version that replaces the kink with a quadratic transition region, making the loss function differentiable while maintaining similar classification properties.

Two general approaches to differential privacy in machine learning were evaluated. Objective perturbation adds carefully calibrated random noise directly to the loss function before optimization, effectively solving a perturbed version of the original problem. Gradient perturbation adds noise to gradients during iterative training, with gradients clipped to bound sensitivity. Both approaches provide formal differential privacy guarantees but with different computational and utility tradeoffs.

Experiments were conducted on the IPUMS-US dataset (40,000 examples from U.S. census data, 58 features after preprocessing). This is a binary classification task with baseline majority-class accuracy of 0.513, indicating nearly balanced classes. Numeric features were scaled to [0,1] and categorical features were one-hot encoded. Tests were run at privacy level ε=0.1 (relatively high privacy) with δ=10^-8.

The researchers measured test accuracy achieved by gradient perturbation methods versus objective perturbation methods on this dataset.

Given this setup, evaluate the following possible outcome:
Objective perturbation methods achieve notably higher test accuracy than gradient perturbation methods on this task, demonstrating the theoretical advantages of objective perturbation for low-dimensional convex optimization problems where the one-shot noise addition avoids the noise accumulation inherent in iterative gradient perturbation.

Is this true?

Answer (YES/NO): NO